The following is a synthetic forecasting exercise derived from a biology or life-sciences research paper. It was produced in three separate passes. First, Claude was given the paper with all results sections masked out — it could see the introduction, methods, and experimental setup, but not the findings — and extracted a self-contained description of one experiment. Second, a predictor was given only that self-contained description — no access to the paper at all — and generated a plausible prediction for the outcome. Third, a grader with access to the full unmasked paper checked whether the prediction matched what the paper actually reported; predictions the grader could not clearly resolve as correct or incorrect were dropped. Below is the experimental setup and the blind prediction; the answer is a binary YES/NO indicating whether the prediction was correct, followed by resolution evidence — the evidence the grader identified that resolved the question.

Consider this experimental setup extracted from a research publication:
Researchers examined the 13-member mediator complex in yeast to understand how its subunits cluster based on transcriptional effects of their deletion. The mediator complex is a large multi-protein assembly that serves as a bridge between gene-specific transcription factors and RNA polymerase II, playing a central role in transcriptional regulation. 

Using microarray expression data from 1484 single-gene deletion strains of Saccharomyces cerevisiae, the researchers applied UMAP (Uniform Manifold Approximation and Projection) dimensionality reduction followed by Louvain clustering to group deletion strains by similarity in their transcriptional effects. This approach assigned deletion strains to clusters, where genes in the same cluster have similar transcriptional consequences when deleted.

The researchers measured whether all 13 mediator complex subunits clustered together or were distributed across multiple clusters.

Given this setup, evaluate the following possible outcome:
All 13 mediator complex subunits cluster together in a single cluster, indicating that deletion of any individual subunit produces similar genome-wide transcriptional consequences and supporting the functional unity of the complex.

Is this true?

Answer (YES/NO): NO